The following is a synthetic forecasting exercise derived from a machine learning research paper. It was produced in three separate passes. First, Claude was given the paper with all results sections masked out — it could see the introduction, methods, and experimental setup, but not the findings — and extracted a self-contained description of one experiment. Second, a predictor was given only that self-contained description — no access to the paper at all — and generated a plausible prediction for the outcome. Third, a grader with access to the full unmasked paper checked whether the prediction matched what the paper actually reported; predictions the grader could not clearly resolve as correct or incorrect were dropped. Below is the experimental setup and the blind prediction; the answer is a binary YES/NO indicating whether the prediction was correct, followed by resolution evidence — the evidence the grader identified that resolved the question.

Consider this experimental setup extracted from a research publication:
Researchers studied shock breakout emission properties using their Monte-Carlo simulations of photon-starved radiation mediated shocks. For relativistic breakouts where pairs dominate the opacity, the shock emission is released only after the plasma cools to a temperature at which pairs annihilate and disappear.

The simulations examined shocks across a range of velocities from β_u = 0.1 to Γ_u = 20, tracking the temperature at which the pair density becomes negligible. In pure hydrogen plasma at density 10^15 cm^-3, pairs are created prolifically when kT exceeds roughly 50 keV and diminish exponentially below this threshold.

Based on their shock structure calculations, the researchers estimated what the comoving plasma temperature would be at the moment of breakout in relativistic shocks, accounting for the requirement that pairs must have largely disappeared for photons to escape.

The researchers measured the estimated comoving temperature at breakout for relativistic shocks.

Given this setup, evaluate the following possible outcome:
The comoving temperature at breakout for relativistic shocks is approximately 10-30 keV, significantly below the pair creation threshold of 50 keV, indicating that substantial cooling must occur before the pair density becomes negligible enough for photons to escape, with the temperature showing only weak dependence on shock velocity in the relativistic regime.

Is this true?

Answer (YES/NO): NO